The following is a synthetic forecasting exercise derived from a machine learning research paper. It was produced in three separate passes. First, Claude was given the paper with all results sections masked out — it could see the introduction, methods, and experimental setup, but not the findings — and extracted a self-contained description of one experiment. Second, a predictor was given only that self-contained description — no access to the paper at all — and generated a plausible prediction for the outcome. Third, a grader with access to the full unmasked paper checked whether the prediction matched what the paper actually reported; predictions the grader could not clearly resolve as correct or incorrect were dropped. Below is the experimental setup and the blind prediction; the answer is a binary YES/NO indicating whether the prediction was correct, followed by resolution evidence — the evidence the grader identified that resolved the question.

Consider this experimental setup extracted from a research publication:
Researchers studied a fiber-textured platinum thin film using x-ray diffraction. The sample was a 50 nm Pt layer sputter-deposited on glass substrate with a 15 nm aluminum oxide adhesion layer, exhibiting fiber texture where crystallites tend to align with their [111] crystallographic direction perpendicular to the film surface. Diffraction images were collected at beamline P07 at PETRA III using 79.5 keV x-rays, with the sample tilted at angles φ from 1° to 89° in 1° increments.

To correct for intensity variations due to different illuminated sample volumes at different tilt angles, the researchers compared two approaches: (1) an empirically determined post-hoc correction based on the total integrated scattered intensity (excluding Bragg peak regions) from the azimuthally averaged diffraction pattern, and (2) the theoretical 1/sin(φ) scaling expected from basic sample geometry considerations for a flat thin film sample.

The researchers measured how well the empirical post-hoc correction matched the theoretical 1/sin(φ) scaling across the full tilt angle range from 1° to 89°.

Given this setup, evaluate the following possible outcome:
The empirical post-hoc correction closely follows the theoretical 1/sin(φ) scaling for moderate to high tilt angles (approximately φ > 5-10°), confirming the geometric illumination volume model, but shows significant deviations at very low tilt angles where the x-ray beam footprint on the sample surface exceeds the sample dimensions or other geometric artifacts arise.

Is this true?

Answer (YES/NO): YES